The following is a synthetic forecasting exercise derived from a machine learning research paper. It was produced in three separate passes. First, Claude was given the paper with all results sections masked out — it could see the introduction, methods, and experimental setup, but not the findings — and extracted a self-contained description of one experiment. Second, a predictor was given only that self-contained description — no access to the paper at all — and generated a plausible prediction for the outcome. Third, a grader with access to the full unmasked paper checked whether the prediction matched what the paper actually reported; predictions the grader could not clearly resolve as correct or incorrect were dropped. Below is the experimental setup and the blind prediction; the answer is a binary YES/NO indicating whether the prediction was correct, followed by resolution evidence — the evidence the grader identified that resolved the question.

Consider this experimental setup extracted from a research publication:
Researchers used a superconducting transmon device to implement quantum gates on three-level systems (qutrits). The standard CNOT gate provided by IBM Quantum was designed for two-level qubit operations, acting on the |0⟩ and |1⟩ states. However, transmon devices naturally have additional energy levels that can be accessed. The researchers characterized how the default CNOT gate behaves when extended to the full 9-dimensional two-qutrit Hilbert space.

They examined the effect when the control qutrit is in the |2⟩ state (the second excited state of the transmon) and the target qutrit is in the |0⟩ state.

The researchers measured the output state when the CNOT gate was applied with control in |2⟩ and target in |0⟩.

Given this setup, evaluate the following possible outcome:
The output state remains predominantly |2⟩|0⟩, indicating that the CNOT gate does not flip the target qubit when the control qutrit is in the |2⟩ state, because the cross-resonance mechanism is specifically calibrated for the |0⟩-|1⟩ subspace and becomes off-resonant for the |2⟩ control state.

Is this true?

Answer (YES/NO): NO